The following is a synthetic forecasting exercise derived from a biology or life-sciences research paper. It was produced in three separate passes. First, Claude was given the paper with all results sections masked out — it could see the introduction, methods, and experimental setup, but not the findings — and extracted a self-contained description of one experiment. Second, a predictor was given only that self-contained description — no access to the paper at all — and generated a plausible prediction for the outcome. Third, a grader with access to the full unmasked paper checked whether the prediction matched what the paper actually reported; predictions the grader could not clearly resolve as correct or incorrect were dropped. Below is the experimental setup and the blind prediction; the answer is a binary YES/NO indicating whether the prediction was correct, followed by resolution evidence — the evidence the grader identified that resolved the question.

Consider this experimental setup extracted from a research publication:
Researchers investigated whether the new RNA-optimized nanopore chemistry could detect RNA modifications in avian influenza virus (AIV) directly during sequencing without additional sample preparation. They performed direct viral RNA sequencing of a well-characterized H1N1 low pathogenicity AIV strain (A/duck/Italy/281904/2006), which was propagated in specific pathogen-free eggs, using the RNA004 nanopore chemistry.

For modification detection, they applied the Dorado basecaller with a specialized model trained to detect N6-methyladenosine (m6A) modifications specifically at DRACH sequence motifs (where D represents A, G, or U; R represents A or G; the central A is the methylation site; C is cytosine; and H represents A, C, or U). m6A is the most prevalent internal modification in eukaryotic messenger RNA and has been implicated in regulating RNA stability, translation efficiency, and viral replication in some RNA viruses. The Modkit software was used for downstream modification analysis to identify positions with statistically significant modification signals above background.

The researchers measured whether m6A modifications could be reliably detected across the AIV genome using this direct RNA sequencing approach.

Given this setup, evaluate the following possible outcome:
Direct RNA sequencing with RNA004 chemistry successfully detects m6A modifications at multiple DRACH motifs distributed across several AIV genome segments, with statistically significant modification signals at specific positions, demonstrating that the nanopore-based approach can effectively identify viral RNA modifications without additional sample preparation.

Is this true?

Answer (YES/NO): YES